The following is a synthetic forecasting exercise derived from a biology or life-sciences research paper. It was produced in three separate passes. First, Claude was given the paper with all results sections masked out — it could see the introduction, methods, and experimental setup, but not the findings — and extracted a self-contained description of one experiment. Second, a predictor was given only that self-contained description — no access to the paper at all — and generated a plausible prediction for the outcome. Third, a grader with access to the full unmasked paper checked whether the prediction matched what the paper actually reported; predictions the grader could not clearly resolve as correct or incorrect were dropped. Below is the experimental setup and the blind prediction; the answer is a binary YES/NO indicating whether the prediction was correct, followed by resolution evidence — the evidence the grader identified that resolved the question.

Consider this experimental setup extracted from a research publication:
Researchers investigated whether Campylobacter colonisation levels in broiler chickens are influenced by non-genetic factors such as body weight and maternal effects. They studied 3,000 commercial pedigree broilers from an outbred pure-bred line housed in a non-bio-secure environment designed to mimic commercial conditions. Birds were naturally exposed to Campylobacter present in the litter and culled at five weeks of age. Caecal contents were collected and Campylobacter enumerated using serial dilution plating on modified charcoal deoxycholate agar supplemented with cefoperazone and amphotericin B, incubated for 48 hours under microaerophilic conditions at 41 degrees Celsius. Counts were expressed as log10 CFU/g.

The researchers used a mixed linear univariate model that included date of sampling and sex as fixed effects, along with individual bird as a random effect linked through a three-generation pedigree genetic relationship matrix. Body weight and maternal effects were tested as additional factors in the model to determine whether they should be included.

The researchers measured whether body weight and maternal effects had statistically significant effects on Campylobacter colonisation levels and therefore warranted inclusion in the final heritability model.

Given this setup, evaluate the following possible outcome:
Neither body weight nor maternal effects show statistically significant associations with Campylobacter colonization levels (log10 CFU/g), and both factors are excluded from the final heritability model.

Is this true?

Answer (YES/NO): YES